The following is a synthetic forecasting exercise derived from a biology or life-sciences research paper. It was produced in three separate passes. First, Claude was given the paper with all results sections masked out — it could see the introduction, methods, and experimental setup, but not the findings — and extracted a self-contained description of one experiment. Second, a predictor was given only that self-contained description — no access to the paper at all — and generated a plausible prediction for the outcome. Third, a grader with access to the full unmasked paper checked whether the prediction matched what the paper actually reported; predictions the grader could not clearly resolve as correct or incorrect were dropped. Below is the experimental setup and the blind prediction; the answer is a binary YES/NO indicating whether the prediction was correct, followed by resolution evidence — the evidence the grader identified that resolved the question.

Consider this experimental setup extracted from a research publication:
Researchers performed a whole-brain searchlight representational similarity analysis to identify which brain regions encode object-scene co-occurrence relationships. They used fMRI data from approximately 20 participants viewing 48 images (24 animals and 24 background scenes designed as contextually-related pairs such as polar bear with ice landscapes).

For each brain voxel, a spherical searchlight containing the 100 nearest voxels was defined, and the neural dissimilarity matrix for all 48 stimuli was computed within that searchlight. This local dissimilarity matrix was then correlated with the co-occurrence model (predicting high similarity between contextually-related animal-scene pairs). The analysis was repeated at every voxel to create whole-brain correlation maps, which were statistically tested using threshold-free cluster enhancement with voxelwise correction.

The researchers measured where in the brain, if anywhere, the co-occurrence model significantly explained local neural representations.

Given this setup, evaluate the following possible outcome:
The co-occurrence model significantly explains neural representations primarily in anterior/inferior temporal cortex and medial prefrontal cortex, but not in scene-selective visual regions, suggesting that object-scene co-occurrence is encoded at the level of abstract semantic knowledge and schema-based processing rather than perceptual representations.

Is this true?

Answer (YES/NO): NO